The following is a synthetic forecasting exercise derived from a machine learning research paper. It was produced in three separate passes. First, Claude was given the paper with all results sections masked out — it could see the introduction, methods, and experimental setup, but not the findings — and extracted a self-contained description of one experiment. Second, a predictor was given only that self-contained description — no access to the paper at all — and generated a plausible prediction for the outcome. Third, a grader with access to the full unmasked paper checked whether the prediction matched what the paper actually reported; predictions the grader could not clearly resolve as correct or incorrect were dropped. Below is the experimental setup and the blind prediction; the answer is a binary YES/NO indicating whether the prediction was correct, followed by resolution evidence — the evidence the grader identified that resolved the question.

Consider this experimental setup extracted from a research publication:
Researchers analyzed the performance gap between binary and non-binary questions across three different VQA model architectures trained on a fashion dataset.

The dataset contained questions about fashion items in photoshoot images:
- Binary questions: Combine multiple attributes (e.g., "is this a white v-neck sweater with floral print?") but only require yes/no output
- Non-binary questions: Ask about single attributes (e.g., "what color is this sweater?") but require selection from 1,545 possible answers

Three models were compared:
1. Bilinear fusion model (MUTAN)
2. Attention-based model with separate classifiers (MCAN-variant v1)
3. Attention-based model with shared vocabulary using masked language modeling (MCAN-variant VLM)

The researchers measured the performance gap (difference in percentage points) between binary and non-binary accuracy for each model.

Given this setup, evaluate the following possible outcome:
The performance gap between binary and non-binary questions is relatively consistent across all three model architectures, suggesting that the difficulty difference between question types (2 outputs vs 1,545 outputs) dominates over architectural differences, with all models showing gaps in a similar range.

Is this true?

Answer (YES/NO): YES